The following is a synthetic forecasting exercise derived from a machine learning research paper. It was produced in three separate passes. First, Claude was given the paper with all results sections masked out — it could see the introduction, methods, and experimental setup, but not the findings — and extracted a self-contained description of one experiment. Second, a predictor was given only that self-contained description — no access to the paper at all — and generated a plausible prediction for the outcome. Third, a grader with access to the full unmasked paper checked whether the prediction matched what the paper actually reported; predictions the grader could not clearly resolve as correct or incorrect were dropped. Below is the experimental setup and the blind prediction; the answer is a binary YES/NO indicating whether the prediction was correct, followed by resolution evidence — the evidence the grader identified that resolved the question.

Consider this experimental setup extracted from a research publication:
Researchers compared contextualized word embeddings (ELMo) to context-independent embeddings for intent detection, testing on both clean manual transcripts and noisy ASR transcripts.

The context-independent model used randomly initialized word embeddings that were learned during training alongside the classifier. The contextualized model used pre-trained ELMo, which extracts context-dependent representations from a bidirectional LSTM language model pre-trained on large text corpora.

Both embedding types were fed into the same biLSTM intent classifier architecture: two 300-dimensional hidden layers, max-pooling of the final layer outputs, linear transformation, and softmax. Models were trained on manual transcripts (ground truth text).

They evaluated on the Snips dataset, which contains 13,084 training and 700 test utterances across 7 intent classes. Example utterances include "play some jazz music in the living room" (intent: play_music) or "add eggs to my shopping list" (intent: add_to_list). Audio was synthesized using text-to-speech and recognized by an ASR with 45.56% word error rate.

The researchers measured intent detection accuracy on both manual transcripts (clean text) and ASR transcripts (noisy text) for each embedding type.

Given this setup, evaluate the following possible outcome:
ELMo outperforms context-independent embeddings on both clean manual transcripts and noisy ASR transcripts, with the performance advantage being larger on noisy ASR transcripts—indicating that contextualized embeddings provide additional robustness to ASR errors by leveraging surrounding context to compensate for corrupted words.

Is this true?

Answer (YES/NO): NO